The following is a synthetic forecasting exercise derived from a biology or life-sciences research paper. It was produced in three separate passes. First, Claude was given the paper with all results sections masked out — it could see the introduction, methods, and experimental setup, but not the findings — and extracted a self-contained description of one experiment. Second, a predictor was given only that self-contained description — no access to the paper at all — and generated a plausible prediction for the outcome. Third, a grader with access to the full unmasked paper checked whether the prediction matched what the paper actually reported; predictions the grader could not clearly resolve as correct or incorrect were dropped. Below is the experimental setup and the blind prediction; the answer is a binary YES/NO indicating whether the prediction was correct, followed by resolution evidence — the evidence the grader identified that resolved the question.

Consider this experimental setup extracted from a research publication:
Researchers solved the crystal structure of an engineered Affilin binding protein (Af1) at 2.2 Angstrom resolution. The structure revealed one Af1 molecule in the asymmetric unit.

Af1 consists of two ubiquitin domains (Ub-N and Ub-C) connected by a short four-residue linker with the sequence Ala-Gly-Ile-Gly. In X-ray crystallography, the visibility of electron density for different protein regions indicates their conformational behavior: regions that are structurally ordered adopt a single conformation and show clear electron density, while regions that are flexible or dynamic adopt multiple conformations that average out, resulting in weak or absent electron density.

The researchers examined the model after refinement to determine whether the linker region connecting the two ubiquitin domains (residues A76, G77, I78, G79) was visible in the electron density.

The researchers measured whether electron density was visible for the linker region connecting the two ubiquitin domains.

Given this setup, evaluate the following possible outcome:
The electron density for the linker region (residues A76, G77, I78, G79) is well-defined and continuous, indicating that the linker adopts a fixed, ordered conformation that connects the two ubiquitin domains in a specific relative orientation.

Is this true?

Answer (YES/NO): NO